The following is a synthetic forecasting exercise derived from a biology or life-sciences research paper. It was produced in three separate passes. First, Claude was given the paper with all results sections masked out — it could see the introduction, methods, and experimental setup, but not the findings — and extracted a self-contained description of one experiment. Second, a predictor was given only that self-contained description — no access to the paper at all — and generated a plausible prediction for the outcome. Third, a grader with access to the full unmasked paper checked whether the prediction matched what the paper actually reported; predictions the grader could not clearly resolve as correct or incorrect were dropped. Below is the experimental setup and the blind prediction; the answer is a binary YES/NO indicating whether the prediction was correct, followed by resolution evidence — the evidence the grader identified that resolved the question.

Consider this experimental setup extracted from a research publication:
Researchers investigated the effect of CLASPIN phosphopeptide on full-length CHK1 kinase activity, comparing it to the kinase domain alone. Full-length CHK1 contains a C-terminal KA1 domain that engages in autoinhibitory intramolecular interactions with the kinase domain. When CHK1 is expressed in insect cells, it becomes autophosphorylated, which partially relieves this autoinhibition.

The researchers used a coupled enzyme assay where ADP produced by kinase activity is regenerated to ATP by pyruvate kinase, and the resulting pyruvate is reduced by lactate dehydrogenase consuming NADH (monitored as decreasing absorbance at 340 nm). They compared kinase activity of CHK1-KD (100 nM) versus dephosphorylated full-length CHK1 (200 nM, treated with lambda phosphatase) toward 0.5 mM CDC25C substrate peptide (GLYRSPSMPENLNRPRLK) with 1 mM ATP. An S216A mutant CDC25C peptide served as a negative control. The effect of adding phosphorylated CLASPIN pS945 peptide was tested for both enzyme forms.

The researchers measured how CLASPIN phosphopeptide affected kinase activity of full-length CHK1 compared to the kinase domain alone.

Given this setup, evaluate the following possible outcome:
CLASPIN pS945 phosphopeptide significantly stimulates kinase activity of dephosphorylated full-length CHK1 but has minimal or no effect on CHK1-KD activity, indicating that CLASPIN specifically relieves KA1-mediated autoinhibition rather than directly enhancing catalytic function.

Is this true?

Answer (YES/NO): NO